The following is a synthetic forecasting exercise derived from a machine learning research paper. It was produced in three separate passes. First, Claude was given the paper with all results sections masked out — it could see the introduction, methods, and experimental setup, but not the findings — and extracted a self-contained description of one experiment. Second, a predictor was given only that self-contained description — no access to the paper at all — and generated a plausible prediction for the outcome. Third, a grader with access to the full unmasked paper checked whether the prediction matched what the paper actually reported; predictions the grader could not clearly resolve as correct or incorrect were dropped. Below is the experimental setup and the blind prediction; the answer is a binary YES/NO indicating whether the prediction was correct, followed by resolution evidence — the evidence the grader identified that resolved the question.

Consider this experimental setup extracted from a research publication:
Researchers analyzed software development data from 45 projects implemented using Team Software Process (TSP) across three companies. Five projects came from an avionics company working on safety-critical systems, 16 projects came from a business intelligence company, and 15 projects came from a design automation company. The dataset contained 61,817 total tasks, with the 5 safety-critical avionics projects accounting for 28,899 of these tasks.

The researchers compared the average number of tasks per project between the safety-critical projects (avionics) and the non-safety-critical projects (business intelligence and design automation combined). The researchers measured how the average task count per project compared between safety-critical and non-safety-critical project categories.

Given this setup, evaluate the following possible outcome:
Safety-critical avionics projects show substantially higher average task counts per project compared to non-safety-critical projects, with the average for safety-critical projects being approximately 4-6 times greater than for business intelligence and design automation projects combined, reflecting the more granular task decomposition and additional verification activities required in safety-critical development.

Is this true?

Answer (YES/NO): YES